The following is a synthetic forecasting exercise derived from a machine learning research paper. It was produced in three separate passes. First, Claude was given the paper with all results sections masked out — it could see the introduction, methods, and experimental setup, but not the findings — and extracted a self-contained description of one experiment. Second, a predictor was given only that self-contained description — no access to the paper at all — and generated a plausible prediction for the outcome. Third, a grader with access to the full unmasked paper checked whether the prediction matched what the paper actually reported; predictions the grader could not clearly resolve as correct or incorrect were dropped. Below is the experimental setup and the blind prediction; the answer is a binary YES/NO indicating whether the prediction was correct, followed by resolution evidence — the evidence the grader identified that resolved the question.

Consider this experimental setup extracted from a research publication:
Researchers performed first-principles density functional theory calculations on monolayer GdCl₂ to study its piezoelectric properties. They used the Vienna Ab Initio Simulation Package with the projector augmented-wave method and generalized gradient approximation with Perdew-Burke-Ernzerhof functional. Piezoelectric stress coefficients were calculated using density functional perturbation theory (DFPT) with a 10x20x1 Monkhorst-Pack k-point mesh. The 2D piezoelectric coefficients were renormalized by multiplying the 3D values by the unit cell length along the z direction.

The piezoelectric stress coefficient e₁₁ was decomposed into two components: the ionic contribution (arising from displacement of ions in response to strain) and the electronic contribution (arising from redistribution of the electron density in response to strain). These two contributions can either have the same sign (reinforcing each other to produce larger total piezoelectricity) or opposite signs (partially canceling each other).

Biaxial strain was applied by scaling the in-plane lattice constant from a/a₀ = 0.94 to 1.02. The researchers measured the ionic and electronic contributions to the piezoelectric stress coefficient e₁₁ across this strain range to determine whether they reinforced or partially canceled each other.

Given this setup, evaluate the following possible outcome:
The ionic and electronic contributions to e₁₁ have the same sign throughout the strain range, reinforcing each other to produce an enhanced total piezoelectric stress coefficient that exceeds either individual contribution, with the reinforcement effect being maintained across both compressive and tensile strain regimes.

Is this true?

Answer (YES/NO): NO